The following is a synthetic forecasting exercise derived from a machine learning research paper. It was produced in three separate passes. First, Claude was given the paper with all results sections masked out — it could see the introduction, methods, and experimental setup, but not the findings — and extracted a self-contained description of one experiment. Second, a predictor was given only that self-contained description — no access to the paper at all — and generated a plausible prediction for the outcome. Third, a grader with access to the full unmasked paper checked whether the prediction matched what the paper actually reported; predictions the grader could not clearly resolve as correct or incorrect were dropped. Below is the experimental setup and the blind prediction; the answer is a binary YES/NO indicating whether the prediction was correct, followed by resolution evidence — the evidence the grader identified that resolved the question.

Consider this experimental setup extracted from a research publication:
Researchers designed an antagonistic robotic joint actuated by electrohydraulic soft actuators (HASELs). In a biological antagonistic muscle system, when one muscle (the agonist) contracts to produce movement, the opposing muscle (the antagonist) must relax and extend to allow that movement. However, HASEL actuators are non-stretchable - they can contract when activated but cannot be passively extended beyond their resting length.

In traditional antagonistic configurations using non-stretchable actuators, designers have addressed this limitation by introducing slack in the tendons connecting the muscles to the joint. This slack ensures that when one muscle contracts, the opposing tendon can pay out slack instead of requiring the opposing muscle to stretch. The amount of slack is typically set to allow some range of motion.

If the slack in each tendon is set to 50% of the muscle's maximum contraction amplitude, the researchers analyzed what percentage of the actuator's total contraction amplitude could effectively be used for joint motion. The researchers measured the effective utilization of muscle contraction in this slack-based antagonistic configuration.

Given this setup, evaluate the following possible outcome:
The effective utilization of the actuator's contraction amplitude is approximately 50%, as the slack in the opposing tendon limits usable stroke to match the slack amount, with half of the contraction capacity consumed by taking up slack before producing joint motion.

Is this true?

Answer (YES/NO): YES